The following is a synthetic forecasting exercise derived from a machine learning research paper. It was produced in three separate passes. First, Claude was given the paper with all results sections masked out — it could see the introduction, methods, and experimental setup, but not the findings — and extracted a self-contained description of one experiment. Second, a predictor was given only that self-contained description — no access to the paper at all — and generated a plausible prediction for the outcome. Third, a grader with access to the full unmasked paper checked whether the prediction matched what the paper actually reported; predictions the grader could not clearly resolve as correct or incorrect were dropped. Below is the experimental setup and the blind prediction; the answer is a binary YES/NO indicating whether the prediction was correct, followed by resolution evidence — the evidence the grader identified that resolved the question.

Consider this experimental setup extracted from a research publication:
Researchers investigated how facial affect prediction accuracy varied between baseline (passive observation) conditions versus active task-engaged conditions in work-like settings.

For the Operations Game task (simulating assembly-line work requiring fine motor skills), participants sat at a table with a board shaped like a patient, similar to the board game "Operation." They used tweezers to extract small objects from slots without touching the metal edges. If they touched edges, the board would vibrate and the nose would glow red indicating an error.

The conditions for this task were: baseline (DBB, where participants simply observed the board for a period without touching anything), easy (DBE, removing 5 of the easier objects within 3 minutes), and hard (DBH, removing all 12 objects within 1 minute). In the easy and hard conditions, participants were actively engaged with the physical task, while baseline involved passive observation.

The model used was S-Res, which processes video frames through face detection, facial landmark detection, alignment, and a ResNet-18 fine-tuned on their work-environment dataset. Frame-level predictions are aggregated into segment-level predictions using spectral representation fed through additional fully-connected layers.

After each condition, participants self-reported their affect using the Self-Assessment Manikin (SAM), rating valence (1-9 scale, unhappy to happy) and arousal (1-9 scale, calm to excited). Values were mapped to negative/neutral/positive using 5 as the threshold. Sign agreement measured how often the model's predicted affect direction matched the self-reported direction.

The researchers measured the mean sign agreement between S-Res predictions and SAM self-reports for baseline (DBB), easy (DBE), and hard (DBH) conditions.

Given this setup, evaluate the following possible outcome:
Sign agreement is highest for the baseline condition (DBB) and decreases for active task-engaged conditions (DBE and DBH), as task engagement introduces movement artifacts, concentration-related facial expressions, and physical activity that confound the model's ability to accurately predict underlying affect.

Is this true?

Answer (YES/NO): NO